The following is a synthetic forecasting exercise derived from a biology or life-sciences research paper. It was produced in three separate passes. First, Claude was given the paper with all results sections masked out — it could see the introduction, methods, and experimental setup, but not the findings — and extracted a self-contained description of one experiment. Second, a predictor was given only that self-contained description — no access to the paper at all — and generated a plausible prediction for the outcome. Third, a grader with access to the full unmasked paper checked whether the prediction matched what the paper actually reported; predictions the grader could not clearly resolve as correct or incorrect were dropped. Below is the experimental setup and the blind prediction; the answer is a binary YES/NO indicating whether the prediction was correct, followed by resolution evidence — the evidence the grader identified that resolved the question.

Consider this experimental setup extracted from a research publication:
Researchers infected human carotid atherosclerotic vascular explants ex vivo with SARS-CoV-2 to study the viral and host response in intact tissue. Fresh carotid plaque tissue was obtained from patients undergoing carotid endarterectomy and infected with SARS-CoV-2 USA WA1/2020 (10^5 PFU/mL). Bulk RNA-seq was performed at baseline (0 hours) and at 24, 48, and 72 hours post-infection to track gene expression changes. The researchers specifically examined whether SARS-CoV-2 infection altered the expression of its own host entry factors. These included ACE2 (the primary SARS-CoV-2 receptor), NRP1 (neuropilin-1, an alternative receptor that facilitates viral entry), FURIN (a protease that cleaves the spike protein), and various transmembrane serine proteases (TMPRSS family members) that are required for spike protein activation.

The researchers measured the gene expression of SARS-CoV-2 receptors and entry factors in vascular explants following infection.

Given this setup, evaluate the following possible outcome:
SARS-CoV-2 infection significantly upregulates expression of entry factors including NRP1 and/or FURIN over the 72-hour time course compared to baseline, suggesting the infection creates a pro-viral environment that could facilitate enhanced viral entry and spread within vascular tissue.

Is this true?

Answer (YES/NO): YES